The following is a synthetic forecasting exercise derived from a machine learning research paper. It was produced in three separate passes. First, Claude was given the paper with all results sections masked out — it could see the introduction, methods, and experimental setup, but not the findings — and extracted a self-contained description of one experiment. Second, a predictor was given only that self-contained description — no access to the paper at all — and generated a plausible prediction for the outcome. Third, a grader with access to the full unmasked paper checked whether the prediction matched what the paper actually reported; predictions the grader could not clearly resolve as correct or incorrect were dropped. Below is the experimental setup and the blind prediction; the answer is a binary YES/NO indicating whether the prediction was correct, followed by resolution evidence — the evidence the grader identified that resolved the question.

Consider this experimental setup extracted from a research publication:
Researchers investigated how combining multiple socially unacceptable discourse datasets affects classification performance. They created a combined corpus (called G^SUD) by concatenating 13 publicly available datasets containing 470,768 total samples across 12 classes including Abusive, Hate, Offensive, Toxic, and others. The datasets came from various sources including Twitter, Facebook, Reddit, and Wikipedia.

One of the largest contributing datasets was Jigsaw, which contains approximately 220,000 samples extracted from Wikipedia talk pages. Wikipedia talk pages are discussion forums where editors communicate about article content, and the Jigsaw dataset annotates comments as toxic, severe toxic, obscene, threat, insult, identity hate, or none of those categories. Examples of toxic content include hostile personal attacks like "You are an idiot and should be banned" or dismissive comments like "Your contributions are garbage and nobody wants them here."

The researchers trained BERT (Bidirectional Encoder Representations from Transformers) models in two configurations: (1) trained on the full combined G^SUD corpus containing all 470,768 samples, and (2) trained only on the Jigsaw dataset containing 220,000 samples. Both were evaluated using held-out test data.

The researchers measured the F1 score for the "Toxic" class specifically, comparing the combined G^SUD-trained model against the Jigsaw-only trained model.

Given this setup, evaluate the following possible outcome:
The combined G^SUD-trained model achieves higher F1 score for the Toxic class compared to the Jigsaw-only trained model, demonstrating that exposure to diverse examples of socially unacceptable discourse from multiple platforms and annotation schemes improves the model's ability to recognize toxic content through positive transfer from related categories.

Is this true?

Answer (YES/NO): NO